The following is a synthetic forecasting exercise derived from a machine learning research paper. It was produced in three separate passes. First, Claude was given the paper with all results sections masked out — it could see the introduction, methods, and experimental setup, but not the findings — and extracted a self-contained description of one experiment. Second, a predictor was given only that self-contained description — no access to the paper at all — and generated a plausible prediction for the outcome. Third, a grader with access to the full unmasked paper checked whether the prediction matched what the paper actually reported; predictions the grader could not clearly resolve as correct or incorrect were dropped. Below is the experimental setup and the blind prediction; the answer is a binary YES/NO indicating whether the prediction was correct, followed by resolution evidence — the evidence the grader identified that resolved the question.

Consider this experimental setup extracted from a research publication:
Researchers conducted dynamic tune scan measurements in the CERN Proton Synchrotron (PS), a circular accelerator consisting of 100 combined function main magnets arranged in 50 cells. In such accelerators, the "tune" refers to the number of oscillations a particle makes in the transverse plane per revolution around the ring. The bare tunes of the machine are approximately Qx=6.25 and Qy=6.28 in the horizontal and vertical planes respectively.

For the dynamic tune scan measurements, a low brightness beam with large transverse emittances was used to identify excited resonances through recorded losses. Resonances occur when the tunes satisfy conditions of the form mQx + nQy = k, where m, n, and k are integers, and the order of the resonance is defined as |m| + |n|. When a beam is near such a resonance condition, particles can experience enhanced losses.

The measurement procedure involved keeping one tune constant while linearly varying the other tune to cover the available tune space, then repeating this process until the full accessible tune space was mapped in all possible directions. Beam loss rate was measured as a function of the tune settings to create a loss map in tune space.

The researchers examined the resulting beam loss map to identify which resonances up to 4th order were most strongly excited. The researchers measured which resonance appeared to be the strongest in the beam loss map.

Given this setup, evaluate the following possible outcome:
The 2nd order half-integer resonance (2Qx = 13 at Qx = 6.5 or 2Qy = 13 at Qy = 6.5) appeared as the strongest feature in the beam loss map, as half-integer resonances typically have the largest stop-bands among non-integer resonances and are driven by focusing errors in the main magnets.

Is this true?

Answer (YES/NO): NO